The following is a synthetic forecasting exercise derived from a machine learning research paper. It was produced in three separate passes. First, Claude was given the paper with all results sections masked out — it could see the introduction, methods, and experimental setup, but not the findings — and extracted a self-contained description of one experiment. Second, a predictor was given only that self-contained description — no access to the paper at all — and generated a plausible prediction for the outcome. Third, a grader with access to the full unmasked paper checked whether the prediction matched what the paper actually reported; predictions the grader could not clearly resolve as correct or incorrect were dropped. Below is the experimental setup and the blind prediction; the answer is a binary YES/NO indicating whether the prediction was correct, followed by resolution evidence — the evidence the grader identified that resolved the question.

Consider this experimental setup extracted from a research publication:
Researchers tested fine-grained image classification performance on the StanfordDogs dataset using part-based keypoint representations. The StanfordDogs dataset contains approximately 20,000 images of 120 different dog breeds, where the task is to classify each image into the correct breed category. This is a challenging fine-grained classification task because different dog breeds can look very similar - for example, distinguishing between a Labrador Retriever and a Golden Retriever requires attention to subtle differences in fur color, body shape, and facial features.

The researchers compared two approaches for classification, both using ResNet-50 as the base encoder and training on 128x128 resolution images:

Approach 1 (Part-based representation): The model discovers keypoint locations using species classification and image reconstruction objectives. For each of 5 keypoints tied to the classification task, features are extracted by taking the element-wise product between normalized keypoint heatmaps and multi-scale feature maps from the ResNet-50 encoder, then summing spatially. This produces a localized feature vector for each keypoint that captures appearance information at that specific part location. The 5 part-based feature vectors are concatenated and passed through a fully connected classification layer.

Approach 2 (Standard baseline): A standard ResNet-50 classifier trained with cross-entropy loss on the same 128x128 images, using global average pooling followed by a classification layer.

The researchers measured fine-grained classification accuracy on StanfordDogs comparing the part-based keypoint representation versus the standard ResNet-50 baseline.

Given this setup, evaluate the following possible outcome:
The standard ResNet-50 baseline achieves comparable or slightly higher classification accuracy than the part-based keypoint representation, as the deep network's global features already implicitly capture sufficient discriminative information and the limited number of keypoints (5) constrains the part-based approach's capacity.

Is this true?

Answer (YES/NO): YES